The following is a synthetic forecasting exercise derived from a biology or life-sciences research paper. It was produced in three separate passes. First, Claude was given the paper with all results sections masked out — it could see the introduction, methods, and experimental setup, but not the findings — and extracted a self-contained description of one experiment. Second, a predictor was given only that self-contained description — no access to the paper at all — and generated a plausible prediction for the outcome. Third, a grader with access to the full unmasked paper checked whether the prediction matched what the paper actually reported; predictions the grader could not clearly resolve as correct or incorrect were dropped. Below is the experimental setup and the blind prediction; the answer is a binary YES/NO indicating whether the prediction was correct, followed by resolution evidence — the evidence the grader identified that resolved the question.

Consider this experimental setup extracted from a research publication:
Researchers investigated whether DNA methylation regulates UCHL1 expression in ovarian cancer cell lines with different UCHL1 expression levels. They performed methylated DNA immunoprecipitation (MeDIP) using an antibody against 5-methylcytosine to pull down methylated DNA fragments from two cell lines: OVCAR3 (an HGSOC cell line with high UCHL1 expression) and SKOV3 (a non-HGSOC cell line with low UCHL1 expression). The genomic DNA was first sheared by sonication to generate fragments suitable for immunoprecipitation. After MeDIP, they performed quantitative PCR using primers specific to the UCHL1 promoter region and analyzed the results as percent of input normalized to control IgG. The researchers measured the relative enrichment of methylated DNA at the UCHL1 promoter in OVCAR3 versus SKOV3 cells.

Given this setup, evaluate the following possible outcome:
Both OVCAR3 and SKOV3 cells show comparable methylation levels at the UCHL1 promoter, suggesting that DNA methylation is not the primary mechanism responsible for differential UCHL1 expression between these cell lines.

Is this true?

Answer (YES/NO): NO